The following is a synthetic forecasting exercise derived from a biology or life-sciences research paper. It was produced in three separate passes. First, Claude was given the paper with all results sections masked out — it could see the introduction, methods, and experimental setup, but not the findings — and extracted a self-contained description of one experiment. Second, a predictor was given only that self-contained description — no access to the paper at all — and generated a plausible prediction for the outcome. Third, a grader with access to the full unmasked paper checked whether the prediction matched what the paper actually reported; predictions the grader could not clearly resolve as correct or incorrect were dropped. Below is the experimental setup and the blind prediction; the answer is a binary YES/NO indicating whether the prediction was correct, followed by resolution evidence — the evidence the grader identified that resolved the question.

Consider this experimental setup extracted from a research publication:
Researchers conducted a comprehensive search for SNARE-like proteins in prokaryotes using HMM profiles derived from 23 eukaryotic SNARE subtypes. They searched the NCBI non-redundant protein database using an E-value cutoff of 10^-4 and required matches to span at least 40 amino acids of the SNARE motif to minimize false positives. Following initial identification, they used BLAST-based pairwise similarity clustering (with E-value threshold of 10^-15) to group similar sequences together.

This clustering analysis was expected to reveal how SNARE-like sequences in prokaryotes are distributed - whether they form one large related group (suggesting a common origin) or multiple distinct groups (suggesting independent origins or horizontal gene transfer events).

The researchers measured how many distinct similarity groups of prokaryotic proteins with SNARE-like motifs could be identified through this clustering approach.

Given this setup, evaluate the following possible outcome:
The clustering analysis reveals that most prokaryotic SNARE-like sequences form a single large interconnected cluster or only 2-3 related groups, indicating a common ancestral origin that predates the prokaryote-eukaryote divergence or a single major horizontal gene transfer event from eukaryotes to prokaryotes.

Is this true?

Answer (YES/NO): NO